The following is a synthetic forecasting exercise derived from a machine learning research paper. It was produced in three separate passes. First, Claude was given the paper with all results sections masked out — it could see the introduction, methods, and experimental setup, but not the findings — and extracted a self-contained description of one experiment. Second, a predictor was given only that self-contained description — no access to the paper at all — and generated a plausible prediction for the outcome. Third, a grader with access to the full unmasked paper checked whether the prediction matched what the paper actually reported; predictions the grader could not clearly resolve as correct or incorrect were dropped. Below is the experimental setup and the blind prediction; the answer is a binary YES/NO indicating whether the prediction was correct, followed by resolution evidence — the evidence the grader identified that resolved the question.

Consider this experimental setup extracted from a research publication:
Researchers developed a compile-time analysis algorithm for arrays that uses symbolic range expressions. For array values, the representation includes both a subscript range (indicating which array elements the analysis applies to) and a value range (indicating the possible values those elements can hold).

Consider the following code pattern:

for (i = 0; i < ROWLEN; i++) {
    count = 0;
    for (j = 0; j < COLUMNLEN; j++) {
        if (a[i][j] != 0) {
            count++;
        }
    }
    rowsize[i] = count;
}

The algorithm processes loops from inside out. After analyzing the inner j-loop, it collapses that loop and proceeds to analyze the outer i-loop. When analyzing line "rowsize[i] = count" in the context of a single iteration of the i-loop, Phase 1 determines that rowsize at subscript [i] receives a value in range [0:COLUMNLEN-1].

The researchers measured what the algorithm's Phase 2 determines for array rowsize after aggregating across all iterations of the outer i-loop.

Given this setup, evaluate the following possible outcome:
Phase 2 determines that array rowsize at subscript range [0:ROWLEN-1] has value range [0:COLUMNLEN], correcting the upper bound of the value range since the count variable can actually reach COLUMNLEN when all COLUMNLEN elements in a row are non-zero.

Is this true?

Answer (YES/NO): NO